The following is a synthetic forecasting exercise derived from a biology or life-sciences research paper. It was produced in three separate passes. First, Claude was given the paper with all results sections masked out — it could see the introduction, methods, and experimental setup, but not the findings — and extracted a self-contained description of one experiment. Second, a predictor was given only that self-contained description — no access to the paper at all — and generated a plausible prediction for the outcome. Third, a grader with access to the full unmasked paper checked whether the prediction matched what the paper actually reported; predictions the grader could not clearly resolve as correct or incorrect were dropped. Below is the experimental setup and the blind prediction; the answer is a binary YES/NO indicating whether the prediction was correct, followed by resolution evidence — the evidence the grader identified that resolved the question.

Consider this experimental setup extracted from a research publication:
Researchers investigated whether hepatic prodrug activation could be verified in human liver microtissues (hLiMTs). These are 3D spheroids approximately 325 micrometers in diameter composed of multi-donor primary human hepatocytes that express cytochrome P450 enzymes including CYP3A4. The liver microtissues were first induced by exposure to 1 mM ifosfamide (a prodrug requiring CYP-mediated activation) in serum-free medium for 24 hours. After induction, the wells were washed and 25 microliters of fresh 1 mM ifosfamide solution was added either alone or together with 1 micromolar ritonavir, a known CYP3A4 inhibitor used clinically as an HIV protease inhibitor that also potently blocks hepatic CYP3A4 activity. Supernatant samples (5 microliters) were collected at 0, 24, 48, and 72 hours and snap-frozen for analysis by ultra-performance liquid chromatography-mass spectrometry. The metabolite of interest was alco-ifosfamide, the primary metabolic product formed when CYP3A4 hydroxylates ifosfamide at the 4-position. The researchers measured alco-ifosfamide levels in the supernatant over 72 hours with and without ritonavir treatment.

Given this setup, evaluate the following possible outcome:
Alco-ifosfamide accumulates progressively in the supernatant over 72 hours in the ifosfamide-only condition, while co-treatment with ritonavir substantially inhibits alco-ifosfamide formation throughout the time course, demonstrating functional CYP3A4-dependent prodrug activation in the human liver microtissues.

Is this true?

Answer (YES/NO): YES